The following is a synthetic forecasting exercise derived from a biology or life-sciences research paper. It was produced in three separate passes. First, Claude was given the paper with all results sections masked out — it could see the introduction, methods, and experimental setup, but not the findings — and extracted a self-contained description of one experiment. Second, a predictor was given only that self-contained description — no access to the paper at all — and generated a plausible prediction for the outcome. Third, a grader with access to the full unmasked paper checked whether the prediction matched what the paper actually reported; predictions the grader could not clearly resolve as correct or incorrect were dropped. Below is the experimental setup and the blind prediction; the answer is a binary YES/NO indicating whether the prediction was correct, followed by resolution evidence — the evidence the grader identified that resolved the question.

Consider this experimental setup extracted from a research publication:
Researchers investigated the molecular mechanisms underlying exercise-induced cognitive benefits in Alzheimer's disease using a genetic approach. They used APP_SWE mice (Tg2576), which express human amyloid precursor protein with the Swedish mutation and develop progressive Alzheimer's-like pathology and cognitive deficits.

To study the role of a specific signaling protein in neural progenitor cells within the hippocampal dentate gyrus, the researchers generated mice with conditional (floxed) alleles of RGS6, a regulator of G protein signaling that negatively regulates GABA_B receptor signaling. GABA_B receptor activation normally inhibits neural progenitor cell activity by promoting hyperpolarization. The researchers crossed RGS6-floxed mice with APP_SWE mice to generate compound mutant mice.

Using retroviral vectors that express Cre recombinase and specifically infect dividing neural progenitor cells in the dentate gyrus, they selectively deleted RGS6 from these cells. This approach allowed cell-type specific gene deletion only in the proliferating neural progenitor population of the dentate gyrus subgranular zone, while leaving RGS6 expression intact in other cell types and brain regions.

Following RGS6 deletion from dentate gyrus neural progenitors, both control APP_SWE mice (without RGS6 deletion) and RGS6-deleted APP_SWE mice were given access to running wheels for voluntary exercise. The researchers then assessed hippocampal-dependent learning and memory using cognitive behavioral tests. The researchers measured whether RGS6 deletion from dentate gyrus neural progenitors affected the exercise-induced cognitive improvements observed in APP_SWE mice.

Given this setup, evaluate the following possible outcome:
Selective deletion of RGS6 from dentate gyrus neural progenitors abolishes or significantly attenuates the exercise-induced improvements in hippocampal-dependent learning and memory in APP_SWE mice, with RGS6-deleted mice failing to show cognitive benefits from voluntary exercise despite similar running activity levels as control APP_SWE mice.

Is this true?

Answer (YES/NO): YES